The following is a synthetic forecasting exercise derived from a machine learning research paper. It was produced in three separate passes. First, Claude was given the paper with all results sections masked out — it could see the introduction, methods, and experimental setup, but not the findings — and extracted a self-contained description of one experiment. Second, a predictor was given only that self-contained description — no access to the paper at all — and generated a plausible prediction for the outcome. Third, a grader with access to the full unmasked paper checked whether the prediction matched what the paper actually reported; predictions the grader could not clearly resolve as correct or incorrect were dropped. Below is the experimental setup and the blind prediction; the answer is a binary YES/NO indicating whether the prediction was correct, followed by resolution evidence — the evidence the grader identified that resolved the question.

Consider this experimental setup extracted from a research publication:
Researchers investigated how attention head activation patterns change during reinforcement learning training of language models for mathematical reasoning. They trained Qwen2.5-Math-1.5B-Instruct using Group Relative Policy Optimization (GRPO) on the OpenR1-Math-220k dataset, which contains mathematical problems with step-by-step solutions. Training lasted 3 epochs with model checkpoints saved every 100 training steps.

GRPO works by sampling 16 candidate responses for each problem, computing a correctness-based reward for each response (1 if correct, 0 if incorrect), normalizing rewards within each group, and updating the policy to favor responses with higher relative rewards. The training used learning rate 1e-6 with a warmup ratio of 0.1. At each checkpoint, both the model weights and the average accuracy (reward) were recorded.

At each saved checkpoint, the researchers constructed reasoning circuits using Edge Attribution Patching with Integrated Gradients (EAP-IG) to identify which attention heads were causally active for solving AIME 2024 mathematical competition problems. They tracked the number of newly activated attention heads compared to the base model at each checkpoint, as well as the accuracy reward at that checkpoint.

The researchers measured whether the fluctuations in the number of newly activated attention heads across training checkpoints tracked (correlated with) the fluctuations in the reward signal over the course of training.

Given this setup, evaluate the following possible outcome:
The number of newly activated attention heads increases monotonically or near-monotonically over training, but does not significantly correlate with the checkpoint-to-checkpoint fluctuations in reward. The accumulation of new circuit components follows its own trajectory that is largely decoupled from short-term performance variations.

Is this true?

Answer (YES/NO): NO